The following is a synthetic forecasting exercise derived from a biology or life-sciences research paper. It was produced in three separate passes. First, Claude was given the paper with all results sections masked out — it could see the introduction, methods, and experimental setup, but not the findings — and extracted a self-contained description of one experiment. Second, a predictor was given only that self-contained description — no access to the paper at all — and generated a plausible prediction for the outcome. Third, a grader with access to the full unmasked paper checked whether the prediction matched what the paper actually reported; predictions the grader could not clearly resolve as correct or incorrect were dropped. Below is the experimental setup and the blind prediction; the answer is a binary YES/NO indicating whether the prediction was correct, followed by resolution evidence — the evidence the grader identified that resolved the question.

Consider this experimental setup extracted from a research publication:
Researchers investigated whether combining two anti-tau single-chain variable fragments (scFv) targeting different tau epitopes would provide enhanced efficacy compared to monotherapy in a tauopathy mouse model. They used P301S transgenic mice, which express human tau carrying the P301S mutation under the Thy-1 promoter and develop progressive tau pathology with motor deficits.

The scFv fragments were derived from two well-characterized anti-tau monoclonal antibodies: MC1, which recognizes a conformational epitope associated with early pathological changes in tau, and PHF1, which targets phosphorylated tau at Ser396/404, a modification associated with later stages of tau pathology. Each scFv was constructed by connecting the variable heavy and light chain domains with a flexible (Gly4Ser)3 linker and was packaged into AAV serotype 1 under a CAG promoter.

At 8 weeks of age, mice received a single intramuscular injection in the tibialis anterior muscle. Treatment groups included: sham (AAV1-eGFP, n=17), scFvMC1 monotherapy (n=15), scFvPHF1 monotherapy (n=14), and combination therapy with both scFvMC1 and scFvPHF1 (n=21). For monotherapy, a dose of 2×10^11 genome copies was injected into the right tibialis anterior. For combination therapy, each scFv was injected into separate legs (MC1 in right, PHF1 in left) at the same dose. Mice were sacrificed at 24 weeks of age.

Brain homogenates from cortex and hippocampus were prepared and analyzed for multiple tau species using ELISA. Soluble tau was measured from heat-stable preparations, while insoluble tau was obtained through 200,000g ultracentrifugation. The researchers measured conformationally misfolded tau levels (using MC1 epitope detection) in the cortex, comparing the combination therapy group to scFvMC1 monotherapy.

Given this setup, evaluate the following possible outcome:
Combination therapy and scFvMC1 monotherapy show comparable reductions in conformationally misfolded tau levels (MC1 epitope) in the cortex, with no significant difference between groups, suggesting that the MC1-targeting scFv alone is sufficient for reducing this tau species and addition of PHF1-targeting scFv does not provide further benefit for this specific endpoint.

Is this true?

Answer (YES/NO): NO